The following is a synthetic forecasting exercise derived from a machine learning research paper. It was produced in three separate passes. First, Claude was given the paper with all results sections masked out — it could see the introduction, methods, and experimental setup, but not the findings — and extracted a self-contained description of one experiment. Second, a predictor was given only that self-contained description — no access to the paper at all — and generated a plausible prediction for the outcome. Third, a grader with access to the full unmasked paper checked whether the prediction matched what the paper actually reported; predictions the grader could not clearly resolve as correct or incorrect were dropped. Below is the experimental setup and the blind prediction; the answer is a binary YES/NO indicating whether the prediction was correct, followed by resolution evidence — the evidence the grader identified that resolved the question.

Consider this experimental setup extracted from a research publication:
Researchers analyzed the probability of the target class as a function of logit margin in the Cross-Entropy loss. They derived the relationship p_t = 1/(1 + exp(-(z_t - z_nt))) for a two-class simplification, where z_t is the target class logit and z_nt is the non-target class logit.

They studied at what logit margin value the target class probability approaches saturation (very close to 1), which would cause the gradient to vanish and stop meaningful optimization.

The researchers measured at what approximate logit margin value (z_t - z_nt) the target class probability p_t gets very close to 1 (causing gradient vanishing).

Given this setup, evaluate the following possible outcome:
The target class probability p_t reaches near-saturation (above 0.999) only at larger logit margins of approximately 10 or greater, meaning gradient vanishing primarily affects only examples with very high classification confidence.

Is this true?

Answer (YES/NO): NO